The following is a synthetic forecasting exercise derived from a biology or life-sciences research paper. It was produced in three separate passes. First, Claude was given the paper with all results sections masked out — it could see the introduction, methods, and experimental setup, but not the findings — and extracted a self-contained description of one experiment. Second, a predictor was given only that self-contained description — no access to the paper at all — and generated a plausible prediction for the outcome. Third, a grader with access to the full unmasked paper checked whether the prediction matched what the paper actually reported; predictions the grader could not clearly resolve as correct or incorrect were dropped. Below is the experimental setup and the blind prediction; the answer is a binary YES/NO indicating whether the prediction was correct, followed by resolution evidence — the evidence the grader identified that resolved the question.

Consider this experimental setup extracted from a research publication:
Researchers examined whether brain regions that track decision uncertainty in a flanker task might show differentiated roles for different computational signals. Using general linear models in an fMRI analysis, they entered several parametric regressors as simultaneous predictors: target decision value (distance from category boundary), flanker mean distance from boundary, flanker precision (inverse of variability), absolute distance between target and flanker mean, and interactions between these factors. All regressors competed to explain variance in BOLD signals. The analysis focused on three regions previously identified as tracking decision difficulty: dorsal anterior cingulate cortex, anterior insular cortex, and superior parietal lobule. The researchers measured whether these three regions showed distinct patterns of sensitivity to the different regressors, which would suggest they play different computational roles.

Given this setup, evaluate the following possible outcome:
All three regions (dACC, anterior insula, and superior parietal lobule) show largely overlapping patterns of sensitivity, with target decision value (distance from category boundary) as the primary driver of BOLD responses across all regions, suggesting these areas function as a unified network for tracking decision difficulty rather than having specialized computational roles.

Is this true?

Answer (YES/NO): YES